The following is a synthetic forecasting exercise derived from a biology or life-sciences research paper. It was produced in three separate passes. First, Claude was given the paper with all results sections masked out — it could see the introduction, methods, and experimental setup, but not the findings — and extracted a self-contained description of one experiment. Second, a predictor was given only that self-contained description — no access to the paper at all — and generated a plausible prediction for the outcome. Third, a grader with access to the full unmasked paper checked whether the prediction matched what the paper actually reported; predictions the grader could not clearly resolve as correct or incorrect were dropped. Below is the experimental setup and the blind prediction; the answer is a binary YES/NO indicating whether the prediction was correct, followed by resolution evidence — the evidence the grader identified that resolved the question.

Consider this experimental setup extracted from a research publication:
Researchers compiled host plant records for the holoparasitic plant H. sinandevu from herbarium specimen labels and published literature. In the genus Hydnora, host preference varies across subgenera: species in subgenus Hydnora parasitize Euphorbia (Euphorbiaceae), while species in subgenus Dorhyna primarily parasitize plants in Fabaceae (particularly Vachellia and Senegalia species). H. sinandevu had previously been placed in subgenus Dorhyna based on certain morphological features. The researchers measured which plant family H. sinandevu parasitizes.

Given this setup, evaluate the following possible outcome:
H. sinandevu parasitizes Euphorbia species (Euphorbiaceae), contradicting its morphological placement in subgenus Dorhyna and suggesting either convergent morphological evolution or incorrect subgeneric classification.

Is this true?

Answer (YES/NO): NO